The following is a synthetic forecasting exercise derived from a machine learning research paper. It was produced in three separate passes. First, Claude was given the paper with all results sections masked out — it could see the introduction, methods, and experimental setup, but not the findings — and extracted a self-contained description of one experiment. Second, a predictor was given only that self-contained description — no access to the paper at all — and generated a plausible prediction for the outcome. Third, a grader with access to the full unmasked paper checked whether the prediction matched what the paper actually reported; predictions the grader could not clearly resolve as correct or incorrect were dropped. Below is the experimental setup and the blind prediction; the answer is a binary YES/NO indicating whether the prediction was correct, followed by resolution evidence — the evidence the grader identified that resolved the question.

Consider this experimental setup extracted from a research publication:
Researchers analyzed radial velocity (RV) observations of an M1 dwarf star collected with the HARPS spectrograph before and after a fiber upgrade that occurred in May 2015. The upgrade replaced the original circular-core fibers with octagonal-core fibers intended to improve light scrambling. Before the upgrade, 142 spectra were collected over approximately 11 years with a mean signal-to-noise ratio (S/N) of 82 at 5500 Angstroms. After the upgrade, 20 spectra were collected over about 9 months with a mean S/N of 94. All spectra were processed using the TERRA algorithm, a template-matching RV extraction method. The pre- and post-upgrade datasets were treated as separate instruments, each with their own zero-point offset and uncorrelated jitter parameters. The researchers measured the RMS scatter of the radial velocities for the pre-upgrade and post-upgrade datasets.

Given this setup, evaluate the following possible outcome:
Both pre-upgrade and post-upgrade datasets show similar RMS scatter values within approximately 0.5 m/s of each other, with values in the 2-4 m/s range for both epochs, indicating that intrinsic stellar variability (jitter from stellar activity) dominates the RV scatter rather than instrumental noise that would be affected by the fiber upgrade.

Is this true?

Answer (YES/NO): YES